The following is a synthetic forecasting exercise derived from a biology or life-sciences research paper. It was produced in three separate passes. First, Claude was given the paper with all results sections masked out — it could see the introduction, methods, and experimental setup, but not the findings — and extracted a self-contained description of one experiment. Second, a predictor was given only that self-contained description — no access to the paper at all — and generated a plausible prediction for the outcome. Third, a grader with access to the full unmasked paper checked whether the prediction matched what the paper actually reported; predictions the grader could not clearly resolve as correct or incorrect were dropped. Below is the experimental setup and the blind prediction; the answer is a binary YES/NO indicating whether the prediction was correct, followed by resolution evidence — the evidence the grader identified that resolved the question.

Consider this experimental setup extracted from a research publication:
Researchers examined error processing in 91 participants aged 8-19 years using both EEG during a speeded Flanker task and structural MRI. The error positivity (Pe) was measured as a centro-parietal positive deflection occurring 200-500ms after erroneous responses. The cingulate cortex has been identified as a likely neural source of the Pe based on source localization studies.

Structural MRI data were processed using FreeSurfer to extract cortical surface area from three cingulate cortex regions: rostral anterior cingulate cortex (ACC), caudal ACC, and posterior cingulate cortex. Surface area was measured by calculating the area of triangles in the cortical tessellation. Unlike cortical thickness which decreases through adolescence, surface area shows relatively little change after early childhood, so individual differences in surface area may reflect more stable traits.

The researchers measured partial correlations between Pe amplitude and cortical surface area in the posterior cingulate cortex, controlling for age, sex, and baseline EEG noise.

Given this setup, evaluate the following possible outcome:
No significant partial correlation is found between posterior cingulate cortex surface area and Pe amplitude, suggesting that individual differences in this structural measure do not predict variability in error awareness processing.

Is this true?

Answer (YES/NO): YES